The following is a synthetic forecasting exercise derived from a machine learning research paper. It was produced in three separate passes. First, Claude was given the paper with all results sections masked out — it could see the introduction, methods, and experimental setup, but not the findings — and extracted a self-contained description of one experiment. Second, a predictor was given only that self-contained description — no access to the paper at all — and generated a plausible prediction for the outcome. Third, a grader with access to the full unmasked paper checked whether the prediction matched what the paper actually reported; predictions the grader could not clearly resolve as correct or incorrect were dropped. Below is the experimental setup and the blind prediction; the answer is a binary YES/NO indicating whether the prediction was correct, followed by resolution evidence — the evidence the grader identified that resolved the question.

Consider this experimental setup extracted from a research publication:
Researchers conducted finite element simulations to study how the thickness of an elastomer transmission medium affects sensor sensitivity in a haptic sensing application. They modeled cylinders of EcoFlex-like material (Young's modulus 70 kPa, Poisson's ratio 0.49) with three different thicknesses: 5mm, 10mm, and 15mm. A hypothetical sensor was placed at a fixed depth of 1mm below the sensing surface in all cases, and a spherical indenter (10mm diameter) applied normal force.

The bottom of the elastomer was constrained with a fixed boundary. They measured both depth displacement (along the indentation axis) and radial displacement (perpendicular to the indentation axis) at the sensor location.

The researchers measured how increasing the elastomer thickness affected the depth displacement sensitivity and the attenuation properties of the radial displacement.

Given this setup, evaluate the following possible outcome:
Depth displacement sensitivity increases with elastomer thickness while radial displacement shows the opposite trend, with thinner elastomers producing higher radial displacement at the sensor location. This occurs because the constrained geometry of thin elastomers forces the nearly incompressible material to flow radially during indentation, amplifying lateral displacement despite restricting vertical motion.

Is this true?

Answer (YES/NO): NO